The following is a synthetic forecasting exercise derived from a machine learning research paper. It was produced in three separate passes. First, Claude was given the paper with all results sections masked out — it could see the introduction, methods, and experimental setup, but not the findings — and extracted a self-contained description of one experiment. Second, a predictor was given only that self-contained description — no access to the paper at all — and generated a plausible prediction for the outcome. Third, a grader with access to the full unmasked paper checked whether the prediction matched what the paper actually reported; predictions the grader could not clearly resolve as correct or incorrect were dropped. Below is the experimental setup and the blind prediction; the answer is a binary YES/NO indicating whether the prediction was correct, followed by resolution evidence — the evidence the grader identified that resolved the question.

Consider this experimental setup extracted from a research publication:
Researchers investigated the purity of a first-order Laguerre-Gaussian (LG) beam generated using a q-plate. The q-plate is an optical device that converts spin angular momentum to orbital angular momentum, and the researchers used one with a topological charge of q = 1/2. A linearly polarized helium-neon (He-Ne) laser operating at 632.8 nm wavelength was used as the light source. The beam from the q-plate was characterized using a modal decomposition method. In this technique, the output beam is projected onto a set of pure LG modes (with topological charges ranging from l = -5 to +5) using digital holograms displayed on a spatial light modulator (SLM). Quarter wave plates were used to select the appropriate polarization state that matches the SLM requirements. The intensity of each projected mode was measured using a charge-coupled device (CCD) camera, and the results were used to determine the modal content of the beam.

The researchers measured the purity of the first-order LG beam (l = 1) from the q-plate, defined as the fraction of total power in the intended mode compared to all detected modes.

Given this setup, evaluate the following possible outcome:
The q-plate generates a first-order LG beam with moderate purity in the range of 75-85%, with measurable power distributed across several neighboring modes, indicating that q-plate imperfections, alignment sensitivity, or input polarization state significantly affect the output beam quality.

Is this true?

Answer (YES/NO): NO